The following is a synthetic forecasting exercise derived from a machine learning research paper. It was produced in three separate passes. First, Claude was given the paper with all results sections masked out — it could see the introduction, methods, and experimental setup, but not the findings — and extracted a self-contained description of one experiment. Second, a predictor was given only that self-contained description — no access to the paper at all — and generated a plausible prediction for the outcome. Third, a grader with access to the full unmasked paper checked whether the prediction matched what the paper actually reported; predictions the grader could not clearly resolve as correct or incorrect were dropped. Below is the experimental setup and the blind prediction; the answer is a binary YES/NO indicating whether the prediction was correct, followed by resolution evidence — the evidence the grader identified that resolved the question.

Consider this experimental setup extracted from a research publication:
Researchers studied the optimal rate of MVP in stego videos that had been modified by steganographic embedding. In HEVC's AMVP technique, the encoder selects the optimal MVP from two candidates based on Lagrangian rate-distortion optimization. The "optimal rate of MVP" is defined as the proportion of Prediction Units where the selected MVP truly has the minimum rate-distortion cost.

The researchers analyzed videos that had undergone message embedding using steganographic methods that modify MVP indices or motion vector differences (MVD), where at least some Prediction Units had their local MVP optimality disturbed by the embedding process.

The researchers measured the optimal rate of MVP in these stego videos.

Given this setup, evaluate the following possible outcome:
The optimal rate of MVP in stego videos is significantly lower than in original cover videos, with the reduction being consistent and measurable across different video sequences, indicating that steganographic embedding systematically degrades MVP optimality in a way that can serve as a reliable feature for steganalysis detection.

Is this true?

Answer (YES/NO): YES